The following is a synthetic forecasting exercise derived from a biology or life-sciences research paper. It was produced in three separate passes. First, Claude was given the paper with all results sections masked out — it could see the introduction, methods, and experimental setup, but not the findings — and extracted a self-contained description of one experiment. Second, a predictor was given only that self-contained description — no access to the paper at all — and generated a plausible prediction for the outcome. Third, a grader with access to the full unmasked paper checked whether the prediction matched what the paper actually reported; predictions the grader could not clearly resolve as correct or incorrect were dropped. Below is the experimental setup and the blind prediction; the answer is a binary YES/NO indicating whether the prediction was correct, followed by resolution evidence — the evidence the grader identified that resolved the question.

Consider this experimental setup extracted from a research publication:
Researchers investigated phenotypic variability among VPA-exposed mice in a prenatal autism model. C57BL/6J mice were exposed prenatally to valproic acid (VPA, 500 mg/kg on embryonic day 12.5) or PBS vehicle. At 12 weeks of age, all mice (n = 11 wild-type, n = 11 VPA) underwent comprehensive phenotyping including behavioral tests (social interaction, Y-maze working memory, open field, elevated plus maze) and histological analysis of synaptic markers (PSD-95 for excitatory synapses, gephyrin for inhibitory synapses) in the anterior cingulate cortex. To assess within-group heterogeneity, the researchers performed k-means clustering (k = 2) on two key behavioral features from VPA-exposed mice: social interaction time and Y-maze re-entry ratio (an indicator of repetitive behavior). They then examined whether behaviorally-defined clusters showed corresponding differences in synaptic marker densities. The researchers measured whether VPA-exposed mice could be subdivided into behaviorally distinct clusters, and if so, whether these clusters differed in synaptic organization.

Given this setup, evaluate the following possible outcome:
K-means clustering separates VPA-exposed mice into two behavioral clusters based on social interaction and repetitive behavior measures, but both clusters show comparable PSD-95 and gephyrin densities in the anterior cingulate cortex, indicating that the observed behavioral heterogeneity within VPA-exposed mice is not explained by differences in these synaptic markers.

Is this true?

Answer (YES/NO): YES